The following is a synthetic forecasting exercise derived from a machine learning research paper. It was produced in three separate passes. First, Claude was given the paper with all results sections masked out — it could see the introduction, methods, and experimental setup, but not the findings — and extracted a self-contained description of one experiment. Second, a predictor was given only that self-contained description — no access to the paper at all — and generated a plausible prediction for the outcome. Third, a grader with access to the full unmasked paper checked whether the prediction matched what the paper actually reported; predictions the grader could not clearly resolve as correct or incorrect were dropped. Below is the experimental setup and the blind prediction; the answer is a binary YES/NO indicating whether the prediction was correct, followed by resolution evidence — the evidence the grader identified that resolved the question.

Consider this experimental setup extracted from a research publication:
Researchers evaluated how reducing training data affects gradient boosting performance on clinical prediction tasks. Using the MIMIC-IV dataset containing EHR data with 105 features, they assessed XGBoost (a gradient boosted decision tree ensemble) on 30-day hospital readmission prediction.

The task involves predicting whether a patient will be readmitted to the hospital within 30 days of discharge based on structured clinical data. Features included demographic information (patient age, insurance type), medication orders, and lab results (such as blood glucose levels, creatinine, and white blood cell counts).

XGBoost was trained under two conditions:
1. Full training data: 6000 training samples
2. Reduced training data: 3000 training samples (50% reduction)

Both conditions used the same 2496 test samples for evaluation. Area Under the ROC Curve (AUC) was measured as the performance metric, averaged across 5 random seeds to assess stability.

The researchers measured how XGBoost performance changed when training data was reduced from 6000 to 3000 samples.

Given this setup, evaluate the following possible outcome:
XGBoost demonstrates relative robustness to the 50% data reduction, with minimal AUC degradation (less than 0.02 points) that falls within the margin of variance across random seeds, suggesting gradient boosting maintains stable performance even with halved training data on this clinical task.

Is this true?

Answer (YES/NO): NO